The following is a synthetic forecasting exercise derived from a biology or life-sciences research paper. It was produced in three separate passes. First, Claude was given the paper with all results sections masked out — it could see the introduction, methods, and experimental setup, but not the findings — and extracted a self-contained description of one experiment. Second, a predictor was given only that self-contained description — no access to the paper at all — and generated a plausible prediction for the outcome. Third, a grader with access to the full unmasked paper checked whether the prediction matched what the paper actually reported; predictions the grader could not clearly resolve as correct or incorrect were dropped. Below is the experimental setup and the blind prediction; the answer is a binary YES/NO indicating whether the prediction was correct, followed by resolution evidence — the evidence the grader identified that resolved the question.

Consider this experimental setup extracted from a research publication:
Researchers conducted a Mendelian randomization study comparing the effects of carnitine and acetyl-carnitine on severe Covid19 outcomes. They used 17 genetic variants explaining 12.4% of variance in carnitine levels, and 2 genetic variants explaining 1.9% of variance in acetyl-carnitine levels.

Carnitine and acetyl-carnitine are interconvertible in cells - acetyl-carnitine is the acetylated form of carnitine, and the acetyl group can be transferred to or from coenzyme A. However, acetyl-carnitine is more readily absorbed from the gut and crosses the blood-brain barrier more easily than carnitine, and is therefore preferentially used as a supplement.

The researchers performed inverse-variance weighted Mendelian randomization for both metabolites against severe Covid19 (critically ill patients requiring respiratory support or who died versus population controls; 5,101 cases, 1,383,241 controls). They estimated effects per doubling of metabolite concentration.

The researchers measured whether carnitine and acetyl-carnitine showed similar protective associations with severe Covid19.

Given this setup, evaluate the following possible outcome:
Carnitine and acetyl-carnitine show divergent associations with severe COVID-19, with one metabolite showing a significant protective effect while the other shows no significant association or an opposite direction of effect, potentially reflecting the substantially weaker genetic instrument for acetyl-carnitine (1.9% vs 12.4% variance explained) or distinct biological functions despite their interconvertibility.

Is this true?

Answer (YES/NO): NO